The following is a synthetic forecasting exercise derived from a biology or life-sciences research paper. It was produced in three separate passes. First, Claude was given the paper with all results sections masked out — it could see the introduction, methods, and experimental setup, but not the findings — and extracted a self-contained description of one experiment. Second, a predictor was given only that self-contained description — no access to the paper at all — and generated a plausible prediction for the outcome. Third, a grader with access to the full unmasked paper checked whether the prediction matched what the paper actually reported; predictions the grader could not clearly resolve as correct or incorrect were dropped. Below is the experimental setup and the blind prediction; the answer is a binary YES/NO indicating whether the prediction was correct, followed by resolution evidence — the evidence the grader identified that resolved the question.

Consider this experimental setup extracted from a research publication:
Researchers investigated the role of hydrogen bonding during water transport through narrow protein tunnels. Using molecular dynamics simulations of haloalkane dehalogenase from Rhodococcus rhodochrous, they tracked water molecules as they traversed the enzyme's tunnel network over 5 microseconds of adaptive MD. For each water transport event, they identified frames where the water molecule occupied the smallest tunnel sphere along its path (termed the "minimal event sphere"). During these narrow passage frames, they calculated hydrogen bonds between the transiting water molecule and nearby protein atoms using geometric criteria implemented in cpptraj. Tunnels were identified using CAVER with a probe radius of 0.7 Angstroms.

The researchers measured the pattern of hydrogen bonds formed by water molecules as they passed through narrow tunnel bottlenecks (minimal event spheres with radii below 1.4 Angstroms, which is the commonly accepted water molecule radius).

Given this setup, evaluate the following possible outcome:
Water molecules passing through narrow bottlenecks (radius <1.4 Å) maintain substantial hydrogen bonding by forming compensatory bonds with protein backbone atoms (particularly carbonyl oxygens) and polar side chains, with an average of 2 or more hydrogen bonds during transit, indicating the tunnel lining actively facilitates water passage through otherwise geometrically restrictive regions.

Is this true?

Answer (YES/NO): YES